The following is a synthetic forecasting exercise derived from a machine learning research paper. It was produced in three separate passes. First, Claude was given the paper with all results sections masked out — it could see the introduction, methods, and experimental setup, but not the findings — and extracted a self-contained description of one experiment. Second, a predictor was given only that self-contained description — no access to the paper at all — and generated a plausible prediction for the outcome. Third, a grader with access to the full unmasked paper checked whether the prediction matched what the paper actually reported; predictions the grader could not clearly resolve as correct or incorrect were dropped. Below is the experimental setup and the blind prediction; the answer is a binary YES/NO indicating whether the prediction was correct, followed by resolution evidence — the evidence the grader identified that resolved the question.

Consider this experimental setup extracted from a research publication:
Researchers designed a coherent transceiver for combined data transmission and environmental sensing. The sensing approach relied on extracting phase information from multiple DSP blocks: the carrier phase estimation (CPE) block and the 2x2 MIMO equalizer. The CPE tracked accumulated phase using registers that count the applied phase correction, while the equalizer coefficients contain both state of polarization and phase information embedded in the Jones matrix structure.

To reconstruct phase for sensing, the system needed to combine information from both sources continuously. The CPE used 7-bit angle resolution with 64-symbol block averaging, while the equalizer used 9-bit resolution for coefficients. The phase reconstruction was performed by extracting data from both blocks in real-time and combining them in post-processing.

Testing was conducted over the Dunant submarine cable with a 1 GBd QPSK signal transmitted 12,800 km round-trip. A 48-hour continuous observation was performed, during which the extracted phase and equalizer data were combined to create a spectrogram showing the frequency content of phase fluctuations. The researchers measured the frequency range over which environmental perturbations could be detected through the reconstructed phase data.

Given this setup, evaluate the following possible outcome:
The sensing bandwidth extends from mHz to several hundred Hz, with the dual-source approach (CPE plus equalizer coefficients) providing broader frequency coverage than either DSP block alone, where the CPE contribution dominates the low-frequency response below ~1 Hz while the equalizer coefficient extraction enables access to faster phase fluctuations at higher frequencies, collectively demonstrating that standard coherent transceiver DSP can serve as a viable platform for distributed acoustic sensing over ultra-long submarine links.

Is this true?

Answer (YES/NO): NO